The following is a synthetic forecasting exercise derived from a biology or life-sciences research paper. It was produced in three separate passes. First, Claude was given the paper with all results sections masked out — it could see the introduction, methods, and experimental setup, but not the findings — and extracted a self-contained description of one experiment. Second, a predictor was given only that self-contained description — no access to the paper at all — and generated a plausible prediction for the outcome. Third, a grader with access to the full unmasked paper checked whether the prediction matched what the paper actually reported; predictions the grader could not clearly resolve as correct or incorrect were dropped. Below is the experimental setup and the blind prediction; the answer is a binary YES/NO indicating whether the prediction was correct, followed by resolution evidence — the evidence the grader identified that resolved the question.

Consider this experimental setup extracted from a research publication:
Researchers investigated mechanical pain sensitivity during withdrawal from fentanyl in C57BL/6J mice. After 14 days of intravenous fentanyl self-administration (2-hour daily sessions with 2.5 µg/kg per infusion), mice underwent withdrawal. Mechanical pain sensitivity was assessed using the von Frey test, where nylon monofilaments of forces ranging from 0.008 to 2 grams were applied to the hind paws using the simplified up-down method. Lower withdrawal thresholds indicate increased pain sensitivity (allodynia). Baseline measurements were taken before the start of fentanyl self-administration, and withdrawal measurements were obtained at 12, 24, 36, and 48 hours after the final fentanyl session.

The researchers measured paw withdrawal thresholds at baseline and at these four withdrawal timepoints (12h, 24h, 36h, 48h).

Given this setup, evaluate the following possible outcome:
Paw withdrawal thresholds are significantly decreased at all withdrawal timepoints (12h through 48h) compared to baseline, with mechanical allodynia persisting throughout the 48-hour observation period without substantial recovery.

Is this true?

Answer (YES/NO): NO